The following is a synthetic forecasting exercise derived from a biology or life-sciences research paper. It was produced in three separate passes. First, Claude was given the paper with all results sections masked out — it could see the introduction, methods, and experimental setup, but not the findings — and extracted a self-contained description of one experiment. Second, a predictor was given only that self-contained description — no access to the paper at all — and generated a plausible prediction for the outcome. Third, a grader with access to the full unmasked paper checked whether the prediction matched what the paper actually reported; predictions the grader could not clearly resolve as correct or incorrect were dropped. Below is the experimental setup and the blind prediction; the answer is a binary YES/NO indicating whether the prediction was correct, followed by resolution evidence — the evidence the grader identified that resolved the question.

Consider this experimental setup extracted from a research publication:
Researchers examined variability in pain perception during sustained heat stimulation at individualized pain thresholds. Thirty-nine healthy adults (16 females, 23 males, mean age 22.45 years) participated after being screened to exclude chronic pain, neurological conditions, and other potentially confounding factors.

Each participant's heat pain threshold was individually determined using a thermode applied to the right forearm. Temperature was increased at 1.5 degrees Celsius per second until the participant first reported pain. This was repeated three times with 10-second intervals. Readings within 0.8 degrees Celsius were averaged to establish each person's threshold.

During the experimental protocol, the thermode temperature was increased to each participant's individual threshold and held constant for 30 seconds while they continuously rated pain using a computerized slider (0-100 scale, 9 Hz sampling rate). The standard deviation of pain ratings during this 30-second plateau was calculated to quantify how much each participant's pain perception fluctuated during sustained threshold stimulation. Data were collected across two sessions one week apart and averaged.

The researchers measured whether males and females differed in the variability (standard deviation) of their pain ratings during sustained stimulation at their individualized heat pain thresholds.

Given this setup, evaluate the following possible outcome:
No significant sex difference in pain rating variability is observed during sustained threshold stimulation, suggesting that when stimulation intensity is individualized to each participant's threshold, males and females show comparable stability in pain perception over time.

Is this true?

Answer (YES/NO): NO